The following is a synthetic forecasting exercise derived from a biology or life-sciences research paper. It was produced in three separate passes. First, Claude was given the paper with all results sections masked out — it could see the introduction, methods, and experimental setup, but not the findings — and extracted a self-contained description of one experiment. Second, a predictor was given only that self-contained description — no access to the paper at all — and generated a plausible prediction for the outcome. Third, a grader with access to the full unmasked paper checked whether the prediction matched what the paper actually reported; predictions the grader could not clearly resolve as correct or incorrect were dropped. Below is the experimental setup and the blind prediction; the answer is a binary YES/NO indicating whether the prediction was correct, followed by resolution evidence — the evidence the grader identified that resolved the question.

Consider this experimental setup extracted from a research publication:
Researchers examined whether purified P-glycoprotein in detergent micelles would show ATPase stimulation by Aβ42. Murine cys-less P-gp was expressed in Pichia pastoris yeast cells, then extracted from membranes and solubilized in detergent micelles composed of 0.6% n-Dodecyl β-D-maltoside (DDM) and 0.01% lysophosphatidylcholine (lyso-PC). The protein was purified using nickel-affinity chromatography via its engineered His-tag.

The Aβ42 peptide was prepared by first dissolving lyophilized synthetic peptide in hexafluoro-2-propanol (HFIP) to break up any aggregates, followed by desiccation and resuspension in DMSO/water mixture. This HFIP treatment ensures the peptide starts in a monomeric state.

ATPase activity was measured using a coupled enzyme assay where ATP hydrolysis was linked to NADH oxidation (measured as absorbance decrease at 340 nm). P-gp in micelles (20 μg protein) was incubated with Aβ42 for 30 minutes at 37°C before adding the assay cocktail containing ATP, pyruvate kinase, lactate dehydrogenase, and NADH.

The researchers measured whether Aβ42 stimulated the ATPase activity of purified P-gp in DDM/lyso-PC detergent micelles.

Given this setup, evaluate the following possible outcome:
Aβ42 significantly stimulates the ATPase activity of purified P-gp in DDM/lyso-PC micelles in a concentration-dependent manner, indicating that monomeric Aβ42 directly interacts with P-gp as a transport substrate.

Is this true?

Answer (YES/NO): NO